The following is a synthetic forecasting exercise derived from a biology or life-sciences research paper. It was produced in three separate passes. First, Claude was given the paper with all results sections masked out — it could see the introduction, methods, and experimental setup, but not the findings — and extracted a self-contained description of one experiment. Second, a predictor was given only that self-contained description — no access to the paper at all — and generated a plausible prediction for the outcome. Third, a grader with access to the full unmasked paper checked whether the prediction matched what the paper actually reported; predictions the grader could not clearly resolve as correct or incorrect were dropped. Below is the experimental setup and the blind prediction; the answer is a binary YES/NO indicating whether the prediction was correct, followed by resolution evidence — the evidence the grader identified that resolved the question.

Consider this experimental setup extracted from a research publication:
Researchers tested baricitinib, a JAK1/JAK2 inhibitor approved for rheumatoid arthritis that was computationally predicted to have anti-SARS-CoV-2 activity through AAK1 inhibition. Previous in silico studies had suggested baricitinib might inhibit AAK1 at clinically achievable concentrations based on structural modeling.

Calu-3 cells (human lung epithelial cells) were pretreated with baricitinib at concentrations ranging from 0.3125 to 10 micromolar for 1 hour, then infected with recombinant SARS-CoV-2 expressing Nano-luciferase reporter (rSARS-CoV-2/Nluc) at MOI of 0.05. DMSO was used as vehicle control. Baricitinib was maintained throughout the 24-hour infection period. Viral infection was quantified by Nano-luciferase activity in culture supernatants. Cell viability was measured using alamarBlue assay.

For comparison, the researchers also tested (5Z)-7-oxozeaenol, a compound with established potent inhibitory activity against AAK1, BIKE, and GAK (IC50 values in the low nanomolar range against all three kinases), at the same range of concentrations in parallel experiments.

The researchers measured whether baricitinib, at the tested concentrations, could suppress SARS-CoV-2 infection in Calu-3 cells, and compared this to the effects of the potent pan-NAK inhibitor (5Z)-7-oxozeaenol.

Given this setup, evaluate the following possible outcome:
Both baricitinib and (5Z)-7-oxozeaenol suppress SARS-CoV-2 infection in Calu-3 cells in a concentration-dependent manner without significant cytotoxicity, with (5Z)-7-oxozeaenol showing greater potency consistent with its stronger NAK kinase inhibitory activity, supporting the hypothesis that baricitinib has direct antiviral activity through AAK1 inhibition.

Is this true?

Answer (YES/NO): NO